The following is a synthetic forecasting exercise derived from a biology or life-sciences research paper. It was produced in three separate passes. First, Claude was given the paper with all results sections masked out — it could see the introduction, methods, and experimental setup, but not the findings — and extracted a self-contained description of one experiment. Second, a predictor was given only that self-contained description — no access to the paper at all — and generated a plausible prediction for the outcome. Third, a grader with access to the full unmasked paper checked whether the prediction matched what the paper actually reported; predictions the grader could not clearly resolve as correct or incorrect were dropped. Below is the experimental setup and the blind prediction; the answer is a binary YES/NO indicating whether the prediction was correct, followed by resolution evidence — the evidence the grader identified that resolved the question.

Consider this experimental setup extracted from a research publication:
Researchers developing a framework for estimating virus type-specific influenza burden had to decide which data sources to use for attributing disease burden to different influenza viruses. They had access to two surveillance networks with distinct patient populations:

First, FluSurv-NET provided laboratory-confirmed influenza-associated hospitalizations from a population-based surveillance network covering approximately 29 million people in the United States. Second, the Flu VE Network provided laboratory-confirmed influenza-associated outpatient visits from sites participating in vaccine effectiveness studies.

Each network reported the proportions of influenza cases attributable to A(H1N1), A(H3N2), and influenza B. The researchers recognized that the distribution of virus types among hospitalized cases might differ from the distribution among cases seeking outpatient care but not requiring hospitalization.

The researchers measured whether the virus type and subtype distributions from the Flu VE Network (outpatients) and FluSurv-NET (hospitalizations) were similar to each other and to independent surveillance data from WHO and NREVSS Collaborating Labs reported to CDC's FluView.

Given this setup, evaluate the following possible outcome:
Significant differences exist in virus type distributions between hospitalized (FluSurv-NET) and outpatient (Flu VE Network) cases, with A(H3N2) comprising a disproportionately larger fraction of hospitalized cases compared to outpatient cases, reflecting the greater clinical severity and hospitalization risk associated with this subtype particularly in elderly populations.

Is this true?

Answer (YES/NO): NO